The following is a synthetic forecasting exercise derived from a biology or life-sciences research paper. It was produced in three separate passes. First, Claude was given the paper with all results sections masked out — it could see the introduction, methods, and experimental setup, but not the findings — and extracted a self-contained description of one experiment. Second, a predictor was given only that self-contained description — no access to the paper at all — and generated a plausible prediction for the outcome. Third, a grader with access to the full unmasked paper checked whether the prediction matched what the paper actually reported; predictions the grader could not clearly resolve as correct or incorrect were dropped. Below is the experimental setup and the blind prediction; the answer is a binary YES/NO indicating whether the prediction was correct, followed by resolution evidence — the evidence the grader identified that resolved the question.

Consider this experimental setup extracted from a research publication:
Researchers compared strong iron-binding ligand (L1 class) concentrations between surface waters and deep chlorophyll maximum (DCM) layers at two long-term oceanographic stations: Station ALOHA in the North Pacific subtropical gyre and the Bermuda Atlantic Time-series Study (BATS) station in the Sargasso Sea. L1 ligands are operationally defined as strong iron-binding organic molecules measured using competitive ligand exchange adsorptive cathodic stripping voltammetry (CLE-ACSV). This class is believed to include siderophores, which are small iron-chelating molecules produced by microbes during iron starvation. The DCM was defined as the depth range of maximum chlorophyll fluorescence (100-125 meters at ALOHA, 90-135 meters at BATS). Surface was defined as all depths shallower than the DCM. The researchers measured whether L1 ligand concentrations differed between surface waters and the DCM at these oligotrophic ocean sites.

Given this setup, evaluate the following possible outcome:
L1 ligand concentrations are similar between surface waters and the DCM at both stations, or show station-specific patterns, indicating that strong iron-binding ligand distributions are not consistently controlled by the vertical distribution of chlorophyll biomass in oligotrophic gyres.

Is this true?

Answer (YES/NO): NO